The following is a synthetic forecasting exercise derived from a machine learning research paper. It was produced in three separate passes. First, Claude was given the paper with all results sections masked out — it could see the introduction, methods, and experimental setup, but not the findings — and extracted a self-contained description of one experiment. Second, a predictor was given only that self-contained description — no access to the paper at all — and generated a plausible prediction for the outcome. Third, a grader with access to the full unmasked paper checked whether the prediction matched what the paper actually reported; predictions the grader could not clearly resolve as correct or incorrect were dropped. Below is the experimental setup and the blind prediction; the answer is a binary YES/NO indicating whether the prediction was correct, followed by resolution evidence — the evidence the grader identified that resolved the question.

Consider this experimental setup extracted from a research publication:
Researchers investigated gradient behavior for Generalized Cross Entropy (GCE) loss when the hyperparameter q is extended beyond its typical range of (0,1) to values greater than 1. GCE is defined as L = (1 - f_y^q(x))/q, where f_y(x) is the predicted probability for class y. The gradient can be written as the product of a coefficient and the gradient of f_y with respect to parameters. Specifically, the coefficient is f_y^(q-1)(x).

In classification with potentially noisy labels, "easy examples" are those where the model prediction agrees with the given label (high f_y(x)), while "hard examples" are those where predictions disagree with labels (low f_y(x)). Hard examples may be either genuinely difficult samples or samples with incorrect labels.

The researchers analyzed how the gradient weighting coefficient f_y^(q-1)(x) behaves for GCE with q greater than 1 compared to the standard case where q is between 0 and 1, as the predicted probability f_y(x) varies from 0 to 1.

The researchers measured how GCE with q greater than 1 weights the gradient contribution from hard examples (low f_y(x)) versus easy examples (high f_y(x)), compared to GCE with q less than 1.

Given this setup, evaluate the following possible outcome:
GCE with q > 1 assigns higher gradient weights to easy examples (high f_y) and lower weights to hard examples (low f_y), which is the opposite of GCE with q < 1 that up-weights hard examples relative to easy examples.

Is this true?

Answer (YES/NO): YES